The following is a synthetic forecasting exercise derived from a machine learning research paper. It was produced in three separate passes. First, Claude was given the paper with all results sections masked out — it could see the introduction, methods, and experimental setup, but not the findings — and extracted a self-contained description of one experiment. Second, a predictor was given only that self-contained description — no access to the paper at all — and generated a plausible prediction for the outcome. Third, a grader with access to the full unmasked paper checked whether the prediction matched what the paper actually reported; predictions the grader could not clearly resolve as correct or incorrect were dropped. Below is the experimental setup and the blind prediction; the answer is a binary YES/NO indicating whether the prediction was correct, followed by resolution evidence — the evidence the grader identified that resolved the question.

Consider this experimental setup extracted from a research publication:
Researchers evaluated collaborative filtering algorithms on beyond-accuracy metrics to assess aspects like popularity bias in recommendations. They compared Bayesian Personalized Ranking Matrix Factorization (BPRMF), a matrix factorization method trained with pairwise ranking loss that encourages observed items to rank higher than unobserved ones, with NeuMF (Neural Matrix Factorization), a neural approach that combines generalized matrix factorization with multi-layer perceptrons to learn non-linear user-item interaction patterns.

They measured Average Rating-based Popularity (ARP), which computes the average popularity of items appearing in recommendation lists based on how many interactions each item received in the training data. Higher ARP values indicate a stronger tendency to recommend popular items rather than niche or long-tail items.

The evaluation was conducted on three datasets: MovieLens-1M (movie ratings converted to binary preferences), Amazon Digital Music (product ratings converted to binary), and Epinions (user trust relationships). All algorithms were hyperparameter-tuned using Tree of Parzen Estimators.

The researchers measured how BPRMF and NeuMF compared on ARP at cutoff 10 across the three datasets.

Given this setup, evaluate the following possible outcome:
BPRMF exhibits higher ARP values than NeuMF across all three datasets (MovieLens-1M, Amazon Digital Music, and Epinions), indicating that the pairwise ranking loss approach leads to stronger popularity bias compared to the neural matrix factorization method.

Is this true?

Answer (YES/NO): YES